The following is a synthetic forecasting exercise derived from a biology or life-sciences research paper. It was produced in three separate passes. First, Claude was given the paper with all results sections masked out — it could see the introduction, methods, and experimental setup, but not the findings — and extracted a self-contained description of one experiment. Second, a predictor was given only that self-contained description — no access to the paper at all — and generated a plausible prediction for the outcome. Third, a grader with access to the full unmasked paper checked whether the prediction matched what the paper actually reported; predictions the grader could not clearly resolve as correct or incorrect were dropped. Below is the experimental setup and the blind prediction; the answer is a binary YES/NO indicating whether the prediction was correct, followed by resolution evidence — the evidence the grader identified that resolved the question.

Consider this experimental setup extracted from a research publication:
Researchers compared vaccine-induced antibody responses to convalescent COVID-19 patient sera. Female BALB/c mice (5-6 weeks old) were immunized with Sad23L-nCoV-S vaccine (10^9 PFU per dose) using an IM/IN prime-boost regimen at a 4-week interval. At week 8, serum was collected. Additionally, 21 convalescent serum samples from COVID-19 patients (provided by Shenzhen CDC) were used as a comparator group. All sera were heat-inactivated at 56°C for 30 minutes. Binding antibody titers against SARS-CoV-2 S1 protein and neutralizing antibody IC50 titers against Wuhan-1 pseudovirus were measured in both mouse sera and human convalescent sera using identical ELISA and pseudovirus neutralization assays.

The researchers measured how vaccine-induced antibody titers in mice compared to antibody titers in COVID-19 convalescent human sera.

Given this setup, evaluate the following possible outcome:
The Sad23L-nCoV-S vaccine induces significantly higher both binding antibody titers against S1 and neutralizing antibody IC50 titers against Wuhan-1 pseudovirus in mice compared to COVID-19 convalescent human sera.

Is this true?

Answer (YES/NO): NO